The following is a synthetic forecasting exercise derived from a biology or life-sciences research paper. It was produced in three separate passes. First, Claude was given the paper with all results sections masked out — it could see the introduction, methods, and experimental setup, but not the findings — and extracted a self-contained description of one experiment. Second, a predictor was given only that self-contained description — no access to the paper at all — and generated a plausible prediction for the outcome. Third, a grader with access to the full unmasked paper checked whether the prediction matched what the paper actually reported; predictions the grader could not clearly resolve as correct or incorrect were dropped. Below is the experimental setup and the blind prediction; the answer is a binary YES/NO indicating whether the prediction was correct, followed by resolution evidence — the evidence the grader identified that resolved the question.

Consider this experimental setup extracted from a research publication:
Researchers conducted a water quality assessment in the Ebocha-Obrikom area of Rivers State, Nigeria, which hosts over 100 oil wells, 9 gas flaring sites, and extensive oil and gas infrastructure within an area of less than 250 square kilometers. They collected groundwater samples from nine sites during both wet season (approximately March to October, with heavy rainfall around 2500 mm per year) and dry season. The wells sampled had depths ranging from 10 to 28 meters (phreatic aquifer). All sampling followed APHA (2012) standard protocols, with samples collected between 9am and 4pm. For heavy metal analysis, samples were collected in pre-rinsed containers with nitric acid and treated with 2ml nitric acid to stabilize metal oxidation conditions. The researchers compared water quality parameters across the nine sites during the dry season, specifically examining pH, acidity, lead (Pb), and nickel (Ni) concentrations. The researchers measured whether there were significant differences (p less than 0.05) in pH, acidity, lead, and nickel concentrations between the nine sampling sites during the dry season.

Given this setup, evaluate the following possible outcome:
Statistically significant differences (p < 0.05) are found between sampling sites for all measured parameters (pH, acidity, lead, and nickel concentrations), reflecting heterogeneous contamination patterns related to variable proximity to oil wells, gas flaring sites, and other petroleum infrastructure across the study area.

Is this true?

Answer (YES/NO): NO